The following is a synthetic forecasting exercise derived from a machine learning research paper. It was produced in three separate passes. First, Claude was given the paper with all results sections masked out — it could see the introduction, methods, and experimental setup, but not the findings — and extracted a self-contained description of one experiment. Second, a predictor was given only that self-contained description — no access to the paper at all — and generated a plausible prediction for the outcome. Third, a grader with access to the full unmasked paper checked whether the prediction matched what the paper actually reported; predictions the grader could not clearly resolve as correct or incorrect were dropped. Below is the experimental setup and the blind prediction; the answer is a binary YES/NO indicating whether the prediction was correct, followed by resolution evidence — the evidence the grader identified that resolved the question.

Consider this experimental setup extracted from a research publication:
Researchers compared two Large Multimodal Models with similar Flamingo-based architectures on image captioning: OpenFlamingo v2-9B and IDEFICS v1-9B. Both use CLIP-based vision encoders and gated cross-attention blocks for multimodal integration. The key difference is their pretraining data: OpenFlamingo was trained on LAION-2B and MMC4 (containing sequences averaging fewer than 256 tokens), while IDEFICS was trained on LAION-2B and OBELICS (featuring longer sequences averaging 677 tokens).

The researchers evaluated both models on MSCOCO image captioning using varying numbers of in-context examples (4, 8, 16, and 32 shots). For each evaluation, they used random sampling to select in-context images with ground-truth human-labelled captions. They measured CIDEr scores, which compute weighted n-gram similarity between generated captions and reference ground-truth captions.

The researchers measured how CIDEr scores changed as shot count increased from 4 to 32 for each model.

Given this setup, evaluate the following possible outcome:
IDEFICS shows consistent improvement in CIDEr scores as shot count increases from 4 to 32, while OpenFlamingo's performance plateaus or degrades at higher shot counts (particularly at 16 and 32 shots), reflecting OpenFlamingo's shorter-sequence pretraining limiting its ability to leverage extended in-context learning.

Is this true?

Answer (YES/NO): YES